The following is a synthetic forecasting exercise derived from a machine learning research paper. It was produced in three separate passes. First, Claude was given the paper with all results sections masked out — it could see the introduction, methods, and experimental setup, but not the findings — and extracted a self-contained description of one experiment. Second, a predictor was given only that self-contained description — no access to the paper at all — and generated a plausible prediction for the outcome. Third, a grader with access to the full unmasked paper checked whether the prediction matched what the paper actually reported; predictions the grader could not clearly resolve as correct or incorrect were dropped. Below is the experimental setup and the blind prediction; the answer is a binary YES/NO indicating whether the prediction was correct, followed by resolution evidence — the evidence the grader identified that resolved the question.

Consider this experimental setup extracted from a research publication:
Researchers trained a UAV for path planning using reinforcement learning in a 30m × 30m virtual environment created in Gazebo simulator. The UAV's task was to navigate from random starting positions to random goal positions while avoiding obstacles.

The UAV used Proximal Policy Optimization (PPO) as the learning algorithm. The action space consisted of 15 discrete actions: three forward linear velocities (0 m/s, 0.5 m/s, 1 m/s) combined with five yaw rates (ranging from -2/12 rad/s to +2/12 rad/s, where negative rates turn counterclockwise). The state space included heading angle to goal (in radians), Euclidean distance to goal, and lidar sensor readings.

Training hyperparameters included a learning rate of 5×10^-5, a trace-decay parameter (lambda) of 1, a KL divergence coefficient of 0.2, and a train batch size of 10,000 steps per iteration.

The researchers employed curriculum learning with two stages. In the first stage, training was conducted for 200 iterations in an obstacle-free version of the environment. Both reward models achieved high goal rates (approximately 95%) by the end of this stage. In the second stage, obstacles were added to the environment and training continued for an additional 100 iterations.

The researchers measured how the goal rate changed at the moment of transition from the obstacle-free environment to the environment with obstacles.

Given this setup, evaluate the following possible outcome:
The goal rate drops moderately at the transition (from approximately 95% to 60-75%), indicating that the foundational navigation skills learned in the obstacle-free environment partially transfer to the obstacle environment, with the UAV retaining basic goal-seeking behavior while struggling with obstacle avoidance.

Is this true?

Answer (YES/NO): NO